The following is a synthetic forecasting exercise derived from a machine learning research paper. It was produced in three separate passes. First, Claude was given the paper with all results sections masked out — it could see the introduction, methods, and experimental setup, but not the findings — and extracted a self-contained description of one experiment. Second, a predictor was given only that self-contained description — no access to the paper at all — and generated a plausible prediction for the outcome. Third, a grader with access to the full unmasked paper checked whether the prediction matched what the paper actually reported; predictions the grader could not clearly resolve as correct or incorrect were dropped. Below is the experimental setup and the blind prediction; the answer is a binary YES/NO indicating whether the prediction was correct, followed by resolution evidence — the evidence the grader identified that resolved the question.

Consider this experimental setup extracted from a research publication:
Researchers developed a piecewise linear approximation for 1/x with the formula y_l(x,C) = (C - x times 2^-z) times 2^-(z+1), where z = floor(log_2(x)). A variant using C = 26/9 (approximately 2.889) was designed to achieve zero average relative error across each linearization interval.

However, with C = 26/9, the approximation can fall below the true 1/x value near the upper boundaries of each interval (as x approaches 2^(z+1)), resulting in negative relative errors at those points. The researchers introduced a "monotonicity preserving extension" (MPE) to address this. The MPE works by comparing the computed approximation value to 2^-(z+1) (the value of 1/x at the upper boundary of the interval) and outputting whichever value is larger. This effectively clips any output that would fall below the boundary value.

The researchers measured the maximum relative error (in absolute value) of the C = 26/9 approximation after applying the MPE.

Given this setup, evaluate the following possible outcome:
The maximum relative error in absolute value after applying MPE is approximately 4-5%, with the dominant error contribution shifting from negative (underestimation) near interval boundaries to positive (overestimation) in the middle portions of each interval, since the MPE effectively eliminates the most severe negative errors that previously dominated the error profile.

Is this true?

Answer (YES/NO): NO